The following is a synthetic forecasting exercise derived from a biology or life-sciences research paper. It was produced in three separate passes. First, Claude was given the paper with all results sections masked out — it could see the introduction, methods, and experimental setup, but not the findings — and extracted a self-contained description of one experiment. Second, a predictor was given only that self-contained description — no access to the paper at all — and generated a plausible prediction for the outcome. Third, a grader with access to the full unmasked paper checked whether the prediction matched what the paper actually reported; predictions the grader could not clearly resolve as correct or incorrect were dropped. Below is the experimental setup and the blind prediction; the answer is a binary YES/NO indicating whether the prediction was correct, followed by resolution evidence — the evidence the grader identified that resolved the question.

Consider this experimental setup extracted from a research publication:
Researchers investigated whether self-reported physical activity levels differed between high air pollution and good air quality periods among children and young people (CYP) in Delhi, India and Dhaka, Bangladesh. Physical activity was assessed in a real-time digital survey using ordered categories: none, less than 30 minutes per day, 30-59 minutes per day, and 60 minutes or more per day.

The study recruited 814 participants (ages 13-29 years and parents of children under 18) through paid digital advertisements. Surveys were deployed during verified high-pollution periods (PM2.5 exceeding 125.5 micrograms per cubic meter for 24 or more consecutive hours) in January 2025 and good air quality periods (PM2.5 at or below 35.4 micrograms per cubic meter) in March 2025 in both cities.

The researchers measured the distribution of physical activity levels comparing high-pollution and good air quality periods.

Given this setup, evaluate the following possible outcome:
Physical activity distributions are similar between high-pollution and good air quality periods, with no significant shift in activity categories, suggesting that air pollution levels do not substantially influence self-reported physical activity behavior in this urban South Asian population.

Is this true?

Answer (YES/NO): NO